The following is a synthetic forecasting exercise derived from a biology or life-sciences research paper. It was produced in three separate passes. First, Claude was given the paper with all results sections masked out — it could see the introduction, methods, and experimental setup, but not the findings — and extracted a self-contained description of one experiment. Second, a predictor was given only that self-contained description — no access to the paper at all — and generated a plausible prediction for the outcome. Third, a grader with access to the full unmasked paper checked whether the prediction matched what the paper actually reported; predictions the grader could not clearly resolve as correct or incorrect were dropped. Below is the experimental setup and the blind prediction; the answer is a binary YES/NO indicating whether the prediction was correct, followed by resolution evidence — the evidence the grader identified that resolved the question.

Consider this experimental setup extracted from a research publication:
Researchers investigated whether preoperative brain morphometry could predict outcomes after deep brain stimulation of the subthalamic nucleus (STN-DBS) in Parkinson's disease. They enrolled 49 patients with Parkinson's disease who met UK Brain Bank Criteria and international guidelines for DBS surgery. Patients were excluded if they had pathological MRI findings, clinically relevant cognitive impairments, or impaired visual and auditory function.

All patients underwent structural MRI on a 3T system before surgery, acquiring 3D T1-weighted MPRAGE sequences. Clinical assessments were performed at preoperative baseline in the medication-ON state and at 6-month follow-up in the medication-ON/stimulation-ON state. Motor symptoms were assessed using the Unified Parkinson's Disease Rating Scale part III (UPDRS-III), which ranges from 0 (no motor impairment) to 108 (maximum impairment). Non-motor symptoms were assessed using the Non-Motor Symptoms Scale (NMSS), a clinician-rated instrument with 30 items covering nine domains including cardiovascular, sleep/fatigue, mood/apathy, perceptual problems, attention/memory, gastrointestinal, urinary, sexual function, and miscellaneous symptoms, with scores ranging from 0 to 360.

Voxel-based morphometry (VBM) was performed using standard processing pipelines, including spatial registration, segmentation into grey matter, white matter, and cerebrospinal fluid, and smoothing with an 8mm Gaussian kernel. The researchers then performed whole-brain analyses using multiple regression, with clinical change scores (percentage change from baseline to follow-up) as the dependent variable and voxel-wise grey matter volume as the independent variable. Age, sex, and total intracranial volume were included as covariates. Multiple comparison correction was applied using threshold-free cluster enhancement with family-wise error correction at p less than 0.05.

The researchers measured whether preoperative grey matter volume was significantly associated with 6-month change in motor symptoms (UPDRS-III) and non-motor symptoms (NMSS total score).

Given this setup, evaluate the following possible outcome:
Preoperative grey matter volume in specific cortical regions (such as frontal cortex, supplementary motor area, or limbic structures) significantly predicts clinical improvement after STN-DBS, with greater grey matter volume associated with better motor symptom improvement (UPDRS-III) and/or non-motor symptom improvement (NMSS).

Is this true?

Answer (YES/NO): YES